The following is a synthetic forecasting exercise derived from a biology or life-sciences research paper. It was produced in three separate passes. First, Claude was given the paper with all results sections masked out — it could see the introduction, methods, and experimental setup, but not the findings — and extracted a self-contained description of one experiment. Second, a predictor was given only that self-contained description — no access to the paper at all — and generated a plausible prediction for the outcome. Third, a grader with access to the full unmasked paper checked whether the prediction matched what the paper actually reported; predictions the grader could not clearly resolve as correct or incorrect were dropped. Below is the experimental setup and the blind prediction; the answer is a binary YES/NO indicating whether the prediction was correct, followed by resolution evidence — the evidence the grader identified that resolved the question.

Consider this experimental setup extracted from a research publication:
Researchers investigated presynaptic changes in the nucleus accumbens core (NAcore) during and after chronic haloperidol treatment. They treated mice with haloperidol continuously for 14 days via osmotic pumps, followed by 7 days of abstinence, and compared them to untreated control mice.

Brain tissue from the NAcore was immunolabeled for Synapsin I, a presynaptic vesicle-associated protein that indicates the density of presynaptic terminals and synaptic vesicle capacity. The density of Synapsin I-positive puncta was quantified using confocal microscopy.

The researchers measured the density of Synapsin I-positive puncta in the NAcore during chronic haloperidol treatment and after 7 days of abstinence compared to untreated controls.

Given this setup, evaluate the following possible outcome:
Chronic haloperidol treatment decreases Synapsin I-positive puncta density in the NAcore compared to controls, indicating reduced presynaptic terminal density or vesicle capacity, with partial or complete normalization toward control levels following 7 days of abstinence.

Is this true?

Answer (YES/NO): NO